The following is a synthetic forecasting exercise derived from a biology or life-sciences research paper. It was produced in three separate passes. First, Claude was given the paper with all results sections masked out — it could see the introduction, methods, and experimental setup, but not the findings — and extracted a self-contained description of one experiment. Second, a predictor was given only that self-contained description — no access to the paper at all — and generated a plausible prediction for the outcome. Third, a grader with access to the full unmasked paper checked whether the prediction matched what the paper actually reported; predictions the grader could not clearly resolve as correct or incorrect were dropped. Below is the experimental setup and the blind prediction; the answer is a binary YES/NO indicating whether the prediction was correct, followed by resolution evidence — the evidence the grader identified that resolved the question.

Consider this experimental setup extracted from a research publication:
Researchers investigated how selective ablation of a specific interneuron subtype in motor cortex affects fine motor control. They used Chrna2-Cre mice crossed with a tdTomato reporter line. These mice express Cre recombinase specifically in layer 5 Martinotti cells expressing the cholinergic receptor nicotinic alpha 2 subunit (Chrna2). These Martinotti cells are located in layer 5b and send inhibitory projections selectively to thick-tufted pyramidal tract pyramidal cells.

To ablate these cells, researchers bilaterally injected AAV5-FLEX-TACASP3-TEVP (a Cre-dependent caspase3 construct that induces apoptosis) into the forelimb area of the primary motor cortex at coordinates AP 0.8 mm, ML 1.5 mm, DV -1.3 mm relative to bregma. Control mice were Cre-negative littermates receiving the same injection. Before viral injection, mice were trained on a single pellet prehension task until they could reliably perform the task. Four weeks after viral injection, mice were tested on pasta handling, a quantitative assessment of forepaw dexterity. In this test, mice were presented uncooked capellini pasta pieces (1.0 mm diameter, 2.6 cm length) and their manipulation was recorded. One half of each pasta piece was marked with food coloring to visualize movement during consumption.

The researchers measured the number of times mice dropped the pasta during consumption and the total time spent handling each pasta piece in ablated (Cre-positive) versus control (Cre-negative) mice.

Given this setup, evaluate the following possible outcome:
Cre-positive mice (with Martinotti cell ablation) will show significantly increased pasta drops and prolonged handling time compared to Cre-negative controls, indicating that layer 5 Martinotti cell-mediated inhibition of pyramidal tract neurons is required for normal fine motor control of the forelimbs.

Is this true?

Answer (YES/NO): NO